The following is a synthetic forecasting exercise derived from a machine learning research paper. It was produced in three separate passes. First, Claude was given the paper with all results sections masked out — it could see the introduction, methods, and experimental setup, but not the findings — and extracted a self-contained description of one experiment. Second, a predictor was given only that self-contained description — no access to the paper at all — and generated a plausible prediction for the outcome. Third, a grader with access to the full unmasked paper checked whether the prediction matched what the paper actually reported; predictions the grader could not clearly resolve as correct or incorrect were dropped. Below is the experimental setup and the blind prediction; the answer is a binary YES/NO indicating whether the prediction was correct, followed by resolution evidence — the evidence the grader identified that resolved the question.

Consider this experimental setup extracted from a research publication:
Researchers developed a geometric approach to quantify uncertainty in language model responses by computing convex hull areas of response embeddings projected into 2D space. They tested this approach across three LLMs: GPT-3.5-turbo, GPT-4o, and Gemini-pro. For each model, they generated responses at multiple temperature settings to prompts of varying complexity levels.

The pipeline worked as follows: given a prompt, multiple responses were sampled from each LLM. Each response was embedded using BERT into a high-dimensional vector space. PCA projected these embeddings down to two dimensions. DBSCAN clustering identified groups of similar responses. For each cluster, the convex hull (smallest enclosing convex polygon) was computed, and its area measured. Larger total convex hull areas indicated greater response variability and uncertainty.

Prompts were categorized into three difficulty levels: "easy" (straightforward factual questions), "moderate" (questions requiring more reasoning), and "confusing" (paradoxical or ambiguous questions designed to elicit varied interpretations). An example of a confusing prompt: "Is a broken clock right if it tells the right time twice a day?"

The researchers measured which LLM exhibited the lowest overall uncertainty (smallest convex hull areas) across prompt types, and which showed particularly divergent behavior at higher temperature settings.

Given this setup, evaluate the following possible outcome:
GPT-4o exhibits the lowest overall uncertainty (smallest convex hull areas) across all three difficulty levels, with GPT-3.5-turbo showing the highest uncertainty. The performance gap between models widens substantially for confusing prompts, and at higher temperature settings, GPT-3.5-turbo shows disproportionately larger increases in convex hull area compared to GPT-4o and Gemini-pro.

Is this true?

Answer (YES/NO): NO